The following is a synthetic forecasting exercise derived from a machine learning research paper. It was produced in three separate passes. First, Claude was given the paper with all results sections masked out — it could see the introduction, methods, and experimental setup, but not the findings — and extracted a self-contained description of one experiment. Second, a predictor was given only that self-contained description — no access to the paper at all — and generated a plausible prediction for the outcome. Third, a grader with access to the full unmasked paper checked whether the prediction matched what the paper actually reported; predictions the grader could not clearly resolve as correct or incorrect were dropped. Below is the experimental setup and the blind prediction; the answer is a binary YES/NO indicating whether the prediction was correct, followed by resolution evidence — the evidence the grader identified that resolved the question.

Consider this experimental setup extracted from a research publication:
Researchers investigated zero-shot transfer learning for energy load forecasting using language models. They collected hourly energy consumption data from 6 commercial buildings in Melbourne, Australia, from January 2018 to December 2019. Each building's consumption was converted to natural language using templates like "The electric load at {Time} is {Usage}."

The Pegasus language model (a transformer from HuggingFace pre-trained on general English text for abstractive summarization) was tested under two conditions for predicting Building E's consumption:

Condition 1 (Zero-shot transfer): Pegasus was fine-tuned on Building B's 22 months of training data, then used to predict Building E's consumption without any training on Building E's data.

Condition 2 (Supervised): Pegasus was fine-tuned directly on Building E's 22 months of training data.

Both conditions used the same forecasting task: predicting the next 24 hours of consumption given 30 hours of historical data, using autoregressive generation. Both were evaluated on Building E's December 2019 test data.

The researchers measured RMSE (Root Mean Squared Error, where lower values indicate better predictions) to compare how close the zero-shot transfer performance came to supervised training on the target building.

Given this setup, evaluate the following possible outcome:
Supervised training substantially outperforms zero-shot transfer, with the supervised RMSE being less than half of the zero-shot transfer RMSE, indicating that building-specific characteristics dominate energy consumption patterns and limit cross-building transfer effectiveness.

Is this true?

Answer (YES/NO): NO